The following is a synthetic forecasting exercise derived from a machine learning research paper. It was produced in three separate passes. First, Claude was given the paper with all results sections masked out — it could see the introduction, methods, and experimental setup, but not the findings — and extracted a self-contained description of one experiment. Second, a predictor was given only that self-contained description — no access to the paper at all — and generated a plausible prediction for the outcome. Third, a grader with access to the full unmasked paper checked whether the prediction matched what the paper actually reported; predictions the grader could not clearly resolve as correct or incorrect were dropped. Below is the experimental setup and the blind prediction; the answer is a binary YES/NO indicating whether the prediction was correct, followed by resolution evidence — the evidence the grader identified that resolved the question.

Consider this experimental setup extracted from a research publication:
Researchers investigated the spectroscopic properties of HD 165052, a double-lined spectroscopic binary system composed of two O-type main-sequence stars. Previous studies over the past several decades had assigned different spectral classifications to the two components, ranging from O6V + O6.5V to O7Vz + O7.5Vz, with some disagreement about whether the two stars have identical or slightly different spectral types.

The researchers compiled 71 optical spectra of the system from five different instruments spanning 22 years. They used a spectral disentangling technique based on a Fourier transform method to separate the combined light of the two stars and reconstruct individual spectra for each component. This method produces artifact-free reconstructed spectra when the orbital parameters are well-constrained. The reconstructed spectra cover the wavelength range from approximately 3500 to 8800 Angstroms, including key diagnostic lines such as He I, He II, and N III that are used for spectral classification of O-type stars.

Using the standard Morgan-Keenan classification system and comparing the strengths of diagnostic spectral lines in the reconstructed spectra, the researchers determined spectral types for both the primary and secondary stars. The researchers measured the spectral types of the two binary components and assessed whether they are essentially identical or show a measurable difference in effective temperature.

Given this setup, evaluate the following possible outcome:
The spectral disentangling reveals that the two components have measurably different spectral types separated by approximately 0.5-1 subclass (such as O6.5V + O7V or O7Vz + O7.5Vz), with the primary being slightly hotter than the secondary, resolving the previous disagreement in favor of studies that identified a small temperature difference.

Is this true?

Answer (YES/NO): YES